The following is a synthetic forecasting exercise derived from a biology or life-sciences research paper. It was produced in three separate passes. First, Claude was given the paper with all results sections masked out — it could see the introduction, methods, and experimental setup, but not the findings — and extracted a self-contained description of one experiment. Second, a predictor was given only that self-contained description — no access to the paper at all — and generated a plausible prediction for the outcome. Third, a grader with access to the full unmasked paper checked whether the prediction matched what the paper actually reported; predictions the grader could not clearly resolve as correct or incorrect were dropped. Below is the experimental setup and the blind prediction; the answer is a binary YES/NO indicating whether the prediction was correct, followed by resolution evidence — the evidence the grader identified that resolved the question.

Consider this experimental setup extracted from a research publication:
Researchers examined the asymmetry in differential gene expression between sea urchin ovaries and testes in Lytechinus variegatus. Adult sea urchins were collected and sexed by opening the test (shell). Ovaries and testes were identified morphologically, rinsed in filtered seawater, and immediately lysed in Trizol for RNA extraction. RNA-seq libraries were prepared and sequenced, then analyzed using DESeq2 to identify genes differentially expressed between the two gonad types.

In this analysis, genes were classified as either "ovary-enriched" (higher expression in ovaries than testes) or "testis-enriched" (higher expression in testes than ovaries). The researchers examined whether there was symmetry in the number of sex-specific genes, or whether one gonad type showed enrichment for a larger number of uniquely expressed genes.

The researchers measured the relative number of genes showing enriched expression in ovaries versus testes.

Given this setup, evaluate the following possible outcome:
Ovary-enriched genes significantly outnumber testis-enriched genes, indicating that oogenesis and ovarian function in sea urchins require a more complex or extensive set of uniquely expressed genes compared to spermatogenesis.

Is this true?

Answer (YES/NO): NO